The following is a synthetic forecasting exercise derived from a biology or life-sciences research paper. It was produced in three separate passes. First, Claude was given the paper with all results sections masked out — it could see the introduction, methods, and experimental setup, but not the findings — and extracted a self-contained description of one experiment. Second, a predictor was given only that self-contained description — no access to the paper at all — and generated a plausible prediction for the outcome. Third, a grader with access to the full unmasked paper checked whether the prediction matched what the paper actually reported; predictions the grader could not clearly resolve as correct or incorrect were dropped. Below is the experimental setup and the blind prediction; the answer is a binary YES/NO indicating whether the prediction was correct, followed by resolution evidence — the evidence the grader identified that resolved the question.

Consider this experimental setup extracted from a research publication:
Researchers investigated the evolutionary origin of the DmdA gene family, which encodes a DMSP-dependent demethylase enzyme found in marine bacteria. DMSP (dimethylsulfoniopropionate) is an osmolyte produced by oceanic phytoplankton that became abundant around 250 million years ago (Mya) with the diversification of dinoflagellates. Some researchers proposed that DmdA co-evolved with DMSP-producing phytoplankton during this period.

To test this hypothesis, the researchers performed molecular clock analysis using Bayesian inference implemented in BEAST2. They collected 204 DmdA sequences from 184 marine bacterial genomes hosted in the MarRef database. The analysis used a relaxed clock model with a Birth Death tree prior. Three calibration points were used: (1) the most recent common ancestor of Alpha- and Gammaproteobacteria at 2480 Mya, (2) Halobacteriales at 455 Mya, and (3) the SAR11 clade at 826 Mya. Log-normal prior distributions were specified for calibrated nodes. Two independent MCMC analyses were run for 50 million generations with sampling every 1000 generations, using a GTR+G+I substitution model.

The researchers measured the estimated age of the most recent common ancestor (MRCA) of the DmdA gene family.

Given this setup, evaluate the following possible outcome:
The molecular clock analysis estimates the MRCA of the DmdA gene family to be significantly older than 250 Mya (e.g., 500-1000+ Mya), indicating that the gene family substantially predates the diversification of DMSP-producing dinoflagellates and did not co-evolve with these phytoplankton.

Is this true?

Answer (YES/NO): YES